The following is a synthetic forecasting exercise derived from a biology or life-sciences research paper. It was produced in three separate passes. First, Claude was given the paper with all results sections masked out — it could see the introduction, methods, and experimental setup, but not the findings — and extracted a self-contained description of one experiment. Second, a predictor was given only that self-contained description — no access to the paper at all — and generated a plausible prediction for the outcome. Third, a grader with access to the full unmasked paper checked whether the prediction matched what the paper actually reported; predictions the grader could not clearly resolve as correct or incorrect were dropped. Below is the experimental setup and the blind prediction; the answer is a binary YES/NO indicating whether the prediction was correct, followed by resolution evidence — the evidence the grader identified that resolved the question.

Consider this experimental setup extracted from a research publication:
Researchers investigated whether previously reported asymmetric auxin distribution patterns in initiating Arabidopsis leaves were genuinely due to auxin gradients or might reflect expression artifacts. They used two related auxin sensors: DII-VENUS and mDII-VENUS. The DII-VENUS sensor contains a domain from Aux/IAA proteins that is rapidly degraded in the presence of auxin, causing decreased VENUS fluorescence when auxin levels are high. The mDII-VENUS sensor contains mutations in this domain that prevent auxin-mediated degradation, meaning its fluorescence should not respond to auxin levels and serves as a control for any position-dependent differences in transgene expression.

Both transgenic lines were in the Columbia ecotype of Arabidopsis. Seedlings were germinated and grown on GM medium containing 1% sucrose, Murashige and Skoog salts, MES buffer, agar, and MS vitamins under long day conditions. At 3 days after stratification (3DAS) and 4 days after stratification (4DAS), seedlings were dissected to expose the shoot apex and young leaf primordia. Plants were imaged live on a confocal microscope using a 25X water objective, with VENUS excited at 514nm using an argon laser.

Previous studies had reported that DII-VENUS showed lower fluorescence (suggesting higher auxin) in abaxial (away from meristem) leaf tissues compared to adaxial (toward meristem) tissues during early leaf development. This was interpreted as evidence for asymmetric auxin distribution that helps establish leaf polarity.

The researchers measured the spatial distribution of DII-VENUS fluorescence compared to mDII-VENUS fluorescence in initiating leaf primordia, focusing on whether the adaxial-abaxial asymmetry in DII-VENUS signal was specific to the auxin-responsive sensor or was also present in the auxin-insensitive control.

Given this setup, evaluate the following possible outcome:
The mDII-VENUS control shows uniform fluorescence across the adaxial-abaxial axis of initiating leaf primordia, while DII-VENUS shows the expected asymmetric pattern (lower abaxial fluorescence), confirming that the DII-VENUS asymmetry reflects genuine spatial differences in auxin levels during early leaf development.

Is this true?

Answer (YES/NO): NO